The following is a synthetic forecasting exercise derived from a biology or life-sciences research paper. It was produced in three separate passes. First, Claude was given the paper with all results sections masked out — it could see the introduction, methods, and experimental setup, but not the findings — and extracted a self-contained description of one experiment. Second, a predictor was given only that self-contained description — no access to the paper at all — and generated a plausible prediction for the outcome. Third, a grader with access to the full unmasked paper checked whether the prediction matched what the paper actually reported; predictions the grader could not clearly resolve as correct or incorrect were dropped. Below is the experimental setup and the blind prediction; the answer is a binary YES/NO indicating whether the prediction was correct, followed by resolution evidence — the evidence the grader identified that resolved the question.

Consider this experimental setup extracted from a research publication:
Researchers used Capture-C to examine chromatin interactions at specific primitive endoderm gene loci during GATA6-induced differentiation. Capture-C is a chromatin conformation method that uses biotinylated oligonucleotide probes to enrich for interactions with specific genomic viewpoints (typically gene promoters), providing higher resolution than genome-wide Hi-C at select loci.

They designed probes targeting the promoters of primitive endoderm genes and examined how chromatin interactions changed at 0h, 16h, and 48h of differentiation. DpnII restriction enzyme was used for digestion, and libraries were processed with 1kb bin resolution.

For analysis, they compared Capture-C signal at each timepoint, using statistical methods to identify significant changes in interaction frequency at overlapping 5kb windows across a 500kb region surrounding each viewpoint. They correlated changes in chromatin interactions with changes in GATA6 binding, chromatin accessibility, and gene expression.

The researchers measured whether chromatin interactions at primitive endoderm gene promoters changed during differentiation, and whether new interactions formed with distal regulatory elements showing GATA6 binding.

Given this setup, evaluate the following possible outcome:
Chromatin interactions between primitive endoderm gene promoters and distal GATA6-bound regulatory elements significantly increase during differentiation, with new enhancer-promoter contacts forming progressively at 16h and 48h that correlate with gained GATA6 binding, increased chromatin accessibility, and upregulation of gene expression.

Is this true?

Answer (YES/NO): YES